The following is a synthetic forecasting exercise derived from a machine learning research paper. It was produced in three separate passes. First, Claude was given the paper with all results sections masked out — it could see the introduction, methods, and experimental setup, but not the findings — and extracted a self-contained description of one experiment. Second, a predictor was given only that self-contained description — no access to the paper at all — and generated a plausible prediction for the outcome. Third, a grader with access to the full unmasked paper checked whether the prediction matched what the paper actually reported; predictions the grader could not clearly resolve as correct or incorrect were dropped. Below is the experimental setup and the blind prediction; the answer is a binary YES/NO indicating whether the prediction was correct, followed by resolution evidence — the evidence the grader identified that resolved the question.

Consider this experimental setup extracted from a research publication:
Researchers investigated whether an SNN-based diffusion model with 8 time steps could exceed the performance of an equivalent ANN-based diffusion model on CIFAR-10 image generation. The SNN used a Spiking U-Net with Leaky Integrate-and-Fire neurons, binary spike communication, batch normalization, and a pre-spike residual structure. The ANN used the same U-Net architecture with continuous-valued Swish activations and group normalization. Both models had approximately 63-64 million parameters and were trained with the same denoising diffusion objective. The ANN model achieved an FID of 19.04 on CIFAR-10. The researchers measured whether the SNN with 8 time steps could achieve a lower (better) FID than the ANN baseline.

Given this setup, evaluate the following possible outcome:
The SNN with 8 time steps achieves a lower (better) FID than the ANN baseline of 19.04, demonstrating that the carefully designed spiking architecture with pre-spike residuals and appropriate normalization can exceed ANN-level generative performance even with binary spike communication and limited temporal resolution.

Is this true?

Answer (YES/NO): YES